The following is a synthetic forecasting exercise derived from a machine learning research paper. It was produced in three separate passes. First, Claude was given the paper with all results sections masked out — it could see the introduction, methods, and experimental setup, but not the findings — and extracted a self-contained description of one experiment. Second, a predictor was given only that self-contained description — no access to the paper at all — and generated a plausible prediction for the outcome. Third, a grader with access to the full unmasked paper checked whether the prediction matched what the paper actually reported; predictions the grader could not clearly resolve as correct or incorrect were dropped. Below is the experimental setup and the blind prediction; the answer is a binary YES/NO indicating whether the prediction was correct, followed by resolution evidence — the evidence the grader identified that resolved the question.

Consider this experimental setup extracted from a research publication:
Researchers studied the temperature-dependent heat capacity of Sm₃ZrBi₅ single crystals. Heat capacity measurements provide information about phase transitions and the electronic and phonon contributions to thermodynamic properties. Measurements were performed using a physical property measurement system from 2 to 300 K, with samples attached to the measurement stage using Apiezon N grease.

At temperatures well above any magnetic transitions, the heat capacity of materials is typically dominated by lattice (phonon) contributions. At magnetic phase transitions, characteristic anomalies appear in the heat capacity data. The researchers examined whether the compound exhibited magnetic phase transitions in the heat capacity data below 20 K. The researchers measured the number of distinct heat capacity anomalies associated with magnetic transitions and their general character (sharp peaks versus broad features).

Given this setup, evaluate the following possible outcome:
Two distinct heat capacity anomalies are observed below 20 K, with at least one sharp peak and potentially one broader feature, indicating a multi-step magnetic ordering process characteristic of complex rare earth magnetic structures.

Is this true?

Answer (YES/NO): YES